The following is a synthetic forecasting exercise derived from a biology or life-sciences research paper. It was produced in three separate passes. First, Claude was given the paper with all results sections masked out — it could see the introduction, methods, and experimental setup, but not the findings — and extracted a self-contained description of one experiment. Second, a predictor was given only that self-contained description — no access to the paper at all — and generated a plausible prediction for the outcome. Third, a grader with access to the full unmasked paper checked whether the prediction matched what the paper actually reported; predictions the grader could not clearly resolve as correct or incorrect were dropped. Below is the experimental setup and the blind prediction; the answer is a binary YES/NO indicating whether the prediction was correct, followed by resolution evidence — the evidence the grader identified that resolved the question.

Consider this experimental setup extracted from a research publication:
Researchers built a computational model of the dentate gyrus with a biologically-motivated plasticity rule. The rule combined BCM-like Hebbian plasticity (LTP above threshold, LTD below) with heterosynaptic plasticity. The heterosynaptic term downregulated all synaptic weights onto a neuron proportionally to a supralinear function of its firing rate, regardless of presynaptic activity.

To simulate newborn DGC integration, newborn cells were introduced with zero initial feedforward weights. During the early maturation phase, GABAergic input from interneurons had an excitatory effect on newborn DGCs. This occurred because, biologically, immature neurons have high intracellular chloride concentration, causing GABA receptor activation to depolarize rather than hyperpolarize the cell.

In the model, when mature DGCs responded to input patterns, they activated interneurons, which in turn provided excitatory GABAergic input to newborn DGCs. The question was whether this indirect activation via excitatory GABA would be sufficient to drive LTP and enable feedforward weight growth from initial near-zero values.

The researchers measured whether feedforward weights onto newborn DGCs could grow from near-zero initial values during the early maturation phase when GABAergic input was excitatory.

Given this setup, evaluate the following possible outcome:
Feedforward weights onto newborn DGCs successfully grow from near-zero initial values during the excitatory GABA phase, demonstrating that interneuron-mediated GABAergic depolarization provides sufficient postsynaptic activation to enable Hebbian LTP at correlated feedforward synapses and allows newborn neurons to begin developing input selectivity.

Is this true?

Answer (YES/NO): YES